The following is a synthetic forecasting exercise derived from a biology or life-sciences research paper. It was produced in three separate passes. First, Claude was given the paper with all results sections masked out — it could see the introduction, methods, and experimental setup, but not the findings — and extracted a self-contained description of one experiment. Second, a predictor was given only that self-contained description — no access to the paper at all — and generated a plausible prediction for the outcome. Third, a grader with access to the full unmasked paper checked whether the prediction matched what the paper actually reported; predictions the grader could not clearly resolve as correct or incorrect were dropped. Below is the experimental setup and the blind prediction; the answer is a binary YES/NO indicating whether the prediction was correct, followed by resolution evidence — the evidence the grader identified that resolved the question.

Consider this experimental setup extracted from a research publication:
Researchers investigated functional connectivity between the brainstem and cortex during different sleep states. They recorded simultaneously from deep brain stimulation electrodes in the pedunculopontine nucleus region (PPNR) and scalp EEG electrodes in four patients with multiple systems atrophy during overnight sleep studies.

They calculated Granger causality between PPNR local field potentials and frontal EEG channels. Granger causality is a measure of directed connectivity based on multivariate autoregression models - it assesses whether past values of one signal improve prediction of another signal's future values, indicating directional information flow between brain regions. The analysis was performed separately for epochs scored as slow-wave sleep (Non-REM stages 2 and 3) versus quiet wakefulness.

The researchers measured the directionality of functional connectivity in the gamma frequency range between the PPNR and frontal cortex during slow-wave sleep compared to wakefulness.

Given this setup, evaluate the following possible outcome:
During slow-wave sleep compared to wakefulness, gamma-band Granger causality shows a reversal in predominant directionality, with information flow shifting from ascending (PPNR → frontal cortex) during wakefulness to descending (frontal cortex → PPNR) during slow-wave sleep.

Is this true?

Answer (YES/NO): NO